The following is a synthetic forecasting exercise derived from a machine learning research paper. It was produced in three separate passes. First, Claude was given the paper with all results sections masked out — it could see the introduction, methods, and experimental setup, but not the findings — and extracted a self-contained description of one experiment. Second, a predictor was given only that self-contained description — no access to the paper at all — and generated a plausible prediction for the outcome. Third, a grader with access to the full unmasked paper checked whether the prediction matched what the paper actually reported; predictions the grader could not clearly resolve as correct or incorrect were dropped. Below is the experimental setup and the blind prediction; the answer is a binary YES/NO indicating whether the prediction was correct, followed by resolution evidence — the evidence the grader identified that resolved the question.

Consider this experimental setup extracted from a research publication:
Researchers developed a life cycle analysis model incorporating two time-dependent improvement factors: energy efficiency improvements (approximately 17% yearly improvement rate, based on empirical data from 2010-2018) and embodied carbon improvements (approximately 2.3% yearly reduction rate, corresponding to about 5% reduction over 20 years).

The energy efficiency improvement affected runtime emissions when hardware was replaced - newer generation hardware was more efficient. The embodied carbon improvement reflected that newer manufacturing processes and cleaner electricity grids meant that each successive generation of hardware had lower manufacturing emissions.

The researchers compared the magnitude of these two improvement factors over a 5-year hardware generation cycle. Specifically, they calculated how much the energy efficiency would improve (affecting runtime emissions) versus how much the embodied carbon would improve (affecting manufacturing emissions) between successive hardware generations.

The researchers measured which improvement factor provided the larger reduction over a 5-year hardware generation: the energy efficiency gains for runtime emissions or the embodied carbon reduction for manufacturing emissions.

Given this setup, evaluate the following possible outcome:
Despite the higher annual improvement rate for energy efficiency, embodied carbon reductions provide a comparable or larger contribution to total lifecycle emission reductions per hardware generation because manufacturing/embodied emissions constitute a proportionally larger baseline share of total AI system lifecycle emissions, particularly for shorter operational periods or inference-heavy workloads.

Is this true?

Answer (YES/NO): NO